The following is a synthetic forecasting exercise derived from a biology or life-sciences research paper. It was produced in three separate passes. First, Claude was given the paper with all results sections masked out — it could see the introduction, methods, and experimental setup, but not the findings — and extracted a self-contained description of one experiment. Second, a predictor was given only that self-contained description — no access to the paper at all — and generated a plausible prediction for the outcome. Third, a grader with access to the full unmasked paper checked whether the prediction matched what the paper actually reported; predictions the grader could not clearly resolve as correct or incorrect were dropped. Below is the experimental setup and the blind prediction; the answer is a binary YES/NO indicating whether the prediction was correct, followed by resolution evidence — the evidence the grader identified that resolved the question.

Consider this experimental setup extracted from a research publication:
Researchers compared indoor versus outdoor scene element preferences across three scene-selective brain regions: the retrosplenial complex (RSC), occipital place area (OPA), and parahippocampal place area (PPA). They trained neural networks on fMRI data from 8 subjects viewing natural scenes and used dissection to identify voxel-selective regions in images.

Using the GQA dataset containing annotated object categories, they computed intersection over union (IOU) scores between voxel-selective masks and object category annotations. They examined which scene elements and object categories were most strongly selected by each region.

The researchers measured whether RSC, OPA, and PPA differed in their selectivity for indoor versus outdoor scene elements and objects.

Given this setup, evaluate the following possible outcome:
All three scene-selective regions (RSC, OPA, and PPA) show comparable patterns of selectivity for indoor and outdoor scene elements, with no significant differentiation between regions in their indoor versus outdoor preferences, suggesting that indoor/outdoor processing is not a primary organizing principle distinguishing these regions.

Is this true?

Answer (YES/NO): NO